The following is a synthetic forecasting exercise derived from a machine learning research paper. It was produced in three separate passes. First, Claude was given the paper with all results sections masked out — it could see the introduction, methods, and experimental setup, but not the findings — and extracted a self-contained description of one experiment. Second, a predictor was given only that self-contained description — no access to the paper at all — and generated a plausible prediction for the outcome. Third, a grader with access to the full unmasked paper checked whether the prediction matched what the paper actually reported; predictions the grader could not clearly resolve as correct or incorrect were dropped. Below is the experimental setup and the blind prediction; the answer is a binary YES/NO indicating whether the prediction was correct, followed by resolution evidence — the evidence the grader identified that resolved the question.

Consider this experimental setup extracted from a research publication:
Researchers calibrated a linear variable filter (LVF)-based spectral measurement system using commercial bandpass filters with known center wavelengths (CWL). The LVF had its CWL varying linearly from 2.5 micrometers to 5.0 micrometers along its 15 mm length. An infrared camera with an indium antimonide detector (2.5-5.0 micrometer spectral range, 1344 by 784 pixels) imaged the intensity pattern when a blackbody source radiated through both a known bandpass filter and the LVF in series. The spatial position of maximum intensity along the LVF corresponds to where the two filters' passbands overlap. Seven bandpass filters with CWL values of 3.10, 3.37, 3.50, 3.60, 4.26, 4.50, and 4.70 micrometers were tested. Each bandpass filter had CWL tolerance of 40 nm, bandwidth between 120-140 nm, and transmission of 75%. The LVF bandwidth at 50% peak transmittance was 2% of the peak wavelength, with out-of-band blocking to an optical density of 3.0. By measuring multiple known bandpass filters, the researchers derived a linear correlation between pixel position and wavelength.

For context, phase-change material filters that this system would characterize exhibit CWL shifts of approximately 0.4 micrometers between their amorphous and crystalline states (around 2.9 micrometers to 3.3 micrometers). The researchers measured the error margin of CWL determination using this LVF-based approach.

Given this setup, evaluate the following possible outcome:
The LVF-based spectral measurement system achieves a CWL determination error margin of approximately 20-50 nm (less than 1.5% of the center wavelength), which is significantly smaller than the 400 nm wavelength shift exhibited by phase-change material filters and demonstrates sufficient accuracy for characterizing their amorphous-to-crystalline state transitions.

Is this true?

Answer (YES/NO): NO